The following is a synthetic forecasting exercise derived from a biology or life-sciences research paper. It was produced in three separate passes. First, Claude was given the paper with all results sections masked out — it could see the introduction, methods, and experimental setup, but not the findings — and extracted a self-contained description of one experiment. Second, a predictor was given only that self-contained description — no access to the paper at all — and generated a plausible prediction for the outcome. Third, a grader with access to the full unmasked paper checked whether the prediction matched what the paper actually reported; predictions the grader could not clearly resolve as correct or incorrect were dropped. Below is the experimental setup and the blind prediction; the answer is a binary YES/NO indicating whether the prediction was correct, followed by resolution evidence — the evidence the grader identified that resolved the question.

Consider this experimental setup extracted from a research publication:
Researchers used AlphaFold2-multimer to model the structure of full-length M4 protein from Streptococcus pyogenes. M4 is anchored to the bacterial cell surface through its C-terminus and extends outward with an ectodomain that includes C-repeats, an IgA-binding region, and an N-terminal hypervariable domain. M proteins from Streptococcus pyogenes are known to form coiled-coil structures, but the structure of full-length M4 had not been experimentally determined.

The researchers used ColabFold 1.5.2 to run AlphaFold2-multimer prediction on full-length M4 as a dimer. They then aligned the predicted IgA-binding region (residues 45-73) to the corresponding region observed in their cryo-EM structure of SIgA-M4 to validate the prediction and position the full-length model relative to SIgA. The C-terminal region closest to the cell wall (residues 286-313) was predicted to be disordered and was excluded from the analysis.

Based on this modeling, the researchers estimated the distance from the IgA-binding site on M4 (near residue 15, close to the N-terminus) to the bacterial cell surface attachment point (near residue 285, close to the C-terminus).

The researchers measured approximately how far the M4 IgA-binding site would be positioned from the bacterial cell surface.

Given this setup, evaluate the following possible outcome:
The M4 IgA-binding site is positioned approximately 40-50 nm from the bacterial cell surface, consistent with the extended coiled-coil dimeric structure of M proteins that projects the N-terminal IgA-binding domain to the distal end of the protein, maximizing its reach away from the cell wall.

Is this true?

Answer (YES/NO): NO